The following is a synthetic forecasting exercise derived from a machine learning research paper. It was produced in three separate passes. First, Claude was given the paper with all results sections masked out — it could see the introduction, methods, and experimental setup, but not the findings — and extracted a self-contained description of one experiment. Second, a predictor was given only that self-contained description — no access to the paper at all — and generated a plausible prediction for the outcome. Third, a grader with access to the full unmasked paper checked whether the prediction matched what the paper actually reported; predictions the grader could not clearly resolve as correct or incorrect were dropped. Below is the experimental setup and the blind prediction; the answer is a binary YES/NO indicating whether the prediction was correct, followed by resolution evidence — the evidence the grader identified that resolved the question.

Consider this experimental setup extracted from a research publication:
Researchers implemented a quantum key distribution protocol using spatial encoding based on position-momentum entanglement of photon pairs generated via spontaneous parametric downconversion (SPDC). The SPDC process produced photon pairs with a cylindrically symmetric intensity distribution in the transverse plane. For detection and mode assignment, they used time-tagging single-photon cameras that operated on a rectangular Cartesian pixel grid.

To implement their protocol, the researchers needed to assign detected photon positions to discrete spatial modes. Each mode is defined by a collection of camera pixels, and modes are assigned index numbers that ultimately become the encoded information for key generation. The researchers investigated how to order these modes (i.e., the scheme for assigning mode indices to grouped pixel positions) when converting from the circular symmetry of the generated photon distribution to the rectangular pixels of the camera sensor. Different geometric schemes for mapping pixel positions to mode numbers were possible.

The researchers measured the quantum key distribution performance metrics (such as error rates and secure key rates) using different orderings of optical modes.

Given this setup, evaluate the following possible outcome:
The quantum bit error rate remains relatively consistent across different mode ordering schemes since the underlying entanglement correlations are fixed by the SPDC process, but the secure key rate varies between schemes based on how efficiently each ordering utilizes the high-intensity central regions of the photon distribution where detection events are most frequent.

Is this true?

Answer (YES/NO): NO